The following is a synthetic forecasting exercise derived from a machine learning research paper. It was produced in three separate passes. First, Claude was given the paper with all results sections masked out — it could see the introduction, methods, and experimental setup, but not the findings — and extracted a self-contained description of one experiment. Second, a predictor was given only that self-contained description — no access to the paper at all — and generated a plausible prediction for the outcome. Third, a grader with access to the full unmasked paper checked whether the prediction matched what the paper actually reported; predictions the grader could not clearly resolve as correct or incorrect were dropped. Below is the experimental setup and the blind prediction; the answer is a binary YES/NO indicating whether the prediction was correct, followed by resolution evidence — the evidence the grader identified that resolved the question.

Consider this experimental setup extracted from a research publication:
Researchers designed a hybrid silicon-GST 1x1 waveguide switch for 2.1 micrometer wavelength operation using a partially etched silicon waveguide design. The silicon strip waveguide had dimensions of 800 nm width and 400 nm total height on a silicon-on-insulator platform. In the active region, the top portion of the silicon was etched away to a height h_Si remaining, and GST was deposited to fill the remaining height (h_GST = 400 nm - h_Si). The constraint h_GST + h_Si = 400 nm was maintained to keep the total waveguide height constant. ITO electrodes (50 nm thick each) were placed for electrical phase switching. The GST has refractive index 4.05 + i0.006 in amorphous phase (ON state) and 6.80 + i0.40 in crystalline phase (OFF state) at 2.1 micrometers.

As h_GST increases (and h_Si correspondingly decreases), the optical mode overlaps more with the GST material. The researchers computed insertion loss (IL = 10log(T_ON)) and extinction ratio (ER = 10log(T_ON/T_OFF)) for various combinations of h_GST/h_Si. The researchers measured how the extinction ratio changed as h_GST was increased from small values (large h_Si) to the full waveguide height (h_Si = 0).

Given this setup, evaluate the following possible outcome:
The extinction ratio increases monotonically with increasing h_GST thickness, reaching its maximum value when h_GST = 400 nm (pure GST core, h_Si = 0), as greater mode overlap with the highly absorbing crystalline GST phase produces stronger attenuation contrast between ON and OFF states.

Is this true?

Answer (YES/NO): NO